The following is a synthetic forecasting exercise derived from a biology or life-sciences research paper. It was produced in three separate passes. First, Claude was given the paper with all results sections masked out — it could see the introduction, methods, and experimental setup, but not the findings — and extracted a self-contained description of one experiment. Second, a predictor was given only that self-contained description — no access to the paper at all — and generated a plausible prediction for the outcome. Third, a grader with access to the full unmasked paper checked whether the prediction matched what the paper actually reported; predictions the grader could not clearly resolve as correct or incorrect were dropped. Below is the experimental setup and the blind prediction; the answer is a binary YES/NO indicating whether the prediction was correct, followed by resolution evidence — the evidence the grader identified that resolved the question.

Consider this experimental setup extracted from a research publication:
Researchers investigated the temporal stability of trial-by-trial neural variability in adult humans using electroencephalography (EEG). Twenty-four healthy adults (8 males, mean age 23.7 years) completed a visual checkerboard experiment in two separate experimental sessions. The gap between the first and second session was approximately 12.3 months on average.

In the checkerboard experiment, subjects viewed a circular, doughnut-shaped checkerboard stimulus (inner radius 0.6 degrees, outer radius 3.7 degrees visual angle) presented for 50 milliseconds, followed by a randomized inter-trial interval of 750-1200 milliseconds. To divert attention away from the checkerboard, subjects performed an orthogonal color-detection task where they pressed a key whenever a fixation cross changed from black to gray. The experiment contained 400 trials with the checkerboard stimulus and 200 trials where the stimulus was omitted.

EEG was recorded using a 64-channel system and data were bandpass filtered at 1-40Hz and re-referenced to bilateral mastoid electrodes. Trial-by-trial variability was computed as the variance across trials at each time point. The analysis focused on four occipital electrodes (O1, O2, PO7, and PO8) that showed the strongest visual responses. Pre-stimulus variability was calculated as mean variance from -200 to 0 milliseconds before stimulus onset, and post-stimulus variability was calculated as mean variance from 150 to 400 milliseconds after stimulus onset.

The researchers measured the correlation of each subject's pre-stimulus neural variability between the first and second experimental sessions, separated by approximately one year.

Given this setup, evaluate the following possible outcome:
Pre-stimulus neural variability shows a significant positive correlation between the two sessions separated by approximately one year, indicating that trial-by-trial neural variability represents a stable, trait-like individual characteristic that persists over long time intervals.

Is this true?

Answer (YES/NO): YES